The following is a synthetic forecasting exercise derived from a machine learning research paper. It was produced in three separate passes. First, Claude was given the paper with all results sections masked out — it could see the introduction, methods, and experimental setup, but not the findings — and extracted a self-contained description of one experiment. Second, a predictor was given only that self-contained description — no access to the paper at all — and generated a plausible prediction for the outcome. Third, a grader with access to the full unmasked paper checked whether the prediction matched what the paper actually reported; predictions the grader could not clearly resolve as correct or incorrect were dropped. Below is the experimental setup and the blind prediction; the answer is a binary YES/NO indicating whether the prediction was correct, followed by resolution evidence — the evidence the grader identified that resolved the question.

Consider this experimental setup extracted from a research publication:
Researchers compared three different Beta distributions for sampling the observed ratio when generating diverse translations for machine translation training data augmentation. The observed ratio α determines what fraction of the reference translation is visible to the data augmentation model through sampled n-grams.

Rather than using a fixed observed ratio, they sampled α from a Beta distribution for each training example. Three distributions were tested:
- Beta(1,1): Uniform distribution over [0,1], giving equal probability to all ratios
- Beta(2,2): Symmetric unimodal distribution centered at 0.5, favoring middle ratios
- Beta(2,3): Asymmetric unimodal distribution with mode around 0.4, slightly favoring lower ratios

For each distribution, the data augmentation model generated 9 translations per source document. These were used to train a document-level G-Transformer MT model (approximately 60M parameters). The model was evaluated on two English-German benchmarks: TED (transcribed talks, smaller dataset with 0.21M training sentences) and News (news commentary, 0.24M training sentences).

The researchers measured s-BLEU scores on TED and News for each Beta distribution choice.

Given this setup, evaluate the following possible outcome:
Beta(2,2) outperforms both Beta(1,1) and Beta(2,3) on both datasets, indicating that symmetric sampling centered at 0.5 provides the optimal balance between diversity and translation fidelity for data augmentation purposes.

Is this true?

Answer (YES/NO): NO